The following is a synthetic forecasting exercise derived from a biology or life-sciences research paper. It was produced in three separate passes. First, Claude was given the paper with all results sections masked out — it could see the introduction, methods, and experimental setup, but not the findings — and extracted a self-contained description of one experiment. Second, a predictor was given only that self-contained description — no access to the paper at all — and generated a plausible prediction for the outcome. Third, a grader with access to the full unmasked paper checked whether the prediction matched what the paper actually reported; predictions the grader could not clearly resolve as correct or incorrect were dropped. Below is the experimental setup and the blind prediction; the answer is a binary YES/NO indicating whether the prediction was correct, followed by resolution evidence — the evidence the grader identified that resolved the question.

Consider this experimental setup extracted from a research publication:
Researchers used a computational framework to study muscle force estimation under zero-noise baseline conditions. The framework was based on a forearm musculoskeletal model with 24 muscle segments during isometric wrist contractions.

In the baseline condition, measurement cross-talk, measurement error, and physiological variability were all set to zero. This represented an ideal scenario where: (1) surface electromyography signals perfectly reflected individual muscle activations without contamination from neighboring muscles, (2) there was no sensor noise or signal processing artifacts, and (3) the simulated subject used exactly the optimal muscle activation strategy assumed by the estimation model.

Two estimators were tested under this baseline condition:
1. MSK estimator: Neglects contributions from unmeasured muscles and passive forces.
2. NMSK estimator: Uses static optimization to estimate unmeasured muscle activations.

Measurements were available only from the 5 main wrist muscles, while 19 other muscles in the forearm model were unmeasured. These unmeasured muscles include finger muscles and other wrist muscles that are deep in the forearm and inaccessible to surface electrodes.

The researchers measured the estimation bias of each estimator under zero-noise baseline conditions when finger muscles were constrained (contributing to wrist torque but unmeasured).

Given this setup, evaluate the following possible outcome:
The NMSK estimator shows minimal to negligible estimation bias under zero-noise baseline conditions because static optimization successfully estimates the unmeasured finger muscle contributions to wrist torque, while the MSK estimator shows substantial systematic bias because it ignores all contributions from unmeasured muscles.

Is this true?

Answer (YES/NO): NO